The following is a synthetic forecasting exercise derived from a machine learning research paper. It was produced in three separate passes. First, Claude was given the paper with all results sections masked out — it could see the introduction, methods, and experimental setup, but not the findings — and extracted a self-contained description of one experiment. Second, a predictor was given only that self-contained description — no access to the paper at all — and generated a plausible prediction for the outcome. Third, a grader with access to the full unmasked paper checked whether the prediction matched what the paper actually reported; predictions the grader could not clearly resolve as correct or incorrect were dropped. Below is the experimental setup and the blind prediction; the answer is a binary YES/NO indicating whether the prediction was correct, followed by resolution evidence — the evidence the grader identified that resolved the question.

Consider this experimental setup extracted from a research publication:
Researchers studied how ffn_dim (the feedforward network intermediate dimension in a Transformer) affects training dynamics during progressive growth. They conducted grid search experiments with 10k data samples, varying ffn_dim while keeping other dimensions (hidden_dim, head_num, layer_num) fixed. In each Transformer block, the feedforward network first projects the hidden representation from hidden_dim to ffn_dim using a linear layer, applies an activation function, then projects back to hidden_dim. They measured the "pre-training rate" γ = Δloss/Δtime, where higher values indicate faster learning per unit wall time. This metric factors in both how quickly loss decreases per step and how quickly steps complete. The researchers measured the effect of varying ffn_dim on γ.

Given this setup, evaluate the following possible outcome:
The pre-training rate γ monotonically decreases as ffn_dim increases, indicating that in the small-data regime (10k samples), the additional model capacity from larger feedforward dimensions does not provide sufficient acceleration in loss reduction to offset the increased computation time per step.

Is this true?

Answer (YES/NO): NO